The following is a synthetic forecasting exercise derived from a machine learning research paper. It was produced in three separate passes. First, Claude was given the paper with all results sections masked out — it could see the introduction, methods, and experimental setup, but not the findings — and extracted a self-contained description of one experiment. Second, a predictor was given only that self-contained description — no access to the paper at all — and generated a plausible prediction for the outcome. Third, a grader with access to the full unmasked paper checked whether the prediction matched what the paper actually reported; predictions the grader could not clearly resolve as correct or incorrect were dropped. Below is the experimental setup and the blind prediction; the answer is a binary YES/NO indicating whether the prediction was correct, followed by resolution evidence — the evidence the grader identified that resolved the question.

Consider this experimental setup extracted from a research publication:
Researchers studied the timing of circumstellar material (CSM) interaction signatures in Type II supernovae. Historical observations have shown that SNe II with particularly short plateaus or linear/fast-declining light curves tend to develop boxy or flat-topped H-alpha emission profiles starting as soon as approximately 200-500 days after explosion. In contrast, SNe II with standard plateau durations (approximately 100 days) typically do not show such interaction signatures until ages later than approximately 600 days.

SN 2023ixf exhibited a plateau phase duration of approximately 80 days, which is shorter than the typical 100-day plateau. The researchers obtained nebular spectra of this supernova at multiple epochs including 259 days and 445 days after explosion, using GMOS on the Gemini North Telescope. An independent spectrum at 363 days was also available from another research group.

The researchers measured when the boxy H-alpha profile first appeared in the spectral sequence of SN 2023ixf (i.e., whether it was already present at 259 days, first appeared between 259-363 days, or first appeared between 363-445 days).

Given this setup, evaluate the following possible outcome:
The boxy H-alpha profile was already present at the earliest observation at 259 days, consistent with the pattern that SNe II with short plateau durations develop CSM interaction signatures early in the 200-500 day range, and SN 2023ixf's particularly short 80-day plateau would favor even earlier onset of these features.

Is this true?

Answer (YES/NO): NO